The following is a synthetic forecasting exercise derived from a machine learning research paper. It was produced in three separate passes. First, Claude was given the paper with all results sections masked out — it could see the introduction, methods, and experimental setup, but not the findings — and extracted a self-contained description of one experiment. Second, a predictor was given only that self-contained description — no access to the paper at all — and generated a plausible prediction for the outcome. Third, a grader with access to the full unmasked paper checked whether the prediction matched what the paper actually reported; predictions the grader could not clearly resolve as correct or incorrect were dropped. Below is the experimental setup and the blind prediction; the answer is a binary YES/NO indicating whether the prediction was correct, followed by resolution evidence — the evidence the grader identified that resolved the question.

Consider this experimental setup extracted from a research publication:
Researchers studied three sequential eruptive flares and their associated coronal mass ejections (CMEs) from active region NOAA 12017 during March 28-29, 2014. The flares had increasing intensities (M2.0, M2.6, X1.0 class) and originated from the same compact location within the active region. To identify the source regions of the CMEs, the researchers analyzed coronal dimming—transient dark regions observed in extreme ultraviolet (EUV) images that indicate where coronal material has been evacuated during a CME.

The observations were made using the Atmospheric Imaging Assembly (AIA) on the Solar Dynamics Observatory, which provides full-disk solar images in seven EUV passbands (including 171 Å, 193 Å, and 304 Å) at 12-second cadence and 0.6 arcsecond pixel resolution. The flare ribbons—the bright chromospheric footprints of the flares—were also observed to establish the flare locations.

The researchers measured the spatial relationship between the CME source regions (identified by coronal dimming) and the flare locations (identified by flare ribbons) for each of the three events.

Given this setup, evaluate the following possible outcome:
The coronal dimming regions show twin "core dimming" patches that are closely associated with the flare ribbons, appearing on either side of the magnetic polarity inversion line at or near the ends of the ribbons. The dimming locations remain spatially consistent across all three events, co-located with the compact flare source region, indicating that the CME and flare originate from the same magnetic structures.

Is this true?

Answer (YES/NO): NO